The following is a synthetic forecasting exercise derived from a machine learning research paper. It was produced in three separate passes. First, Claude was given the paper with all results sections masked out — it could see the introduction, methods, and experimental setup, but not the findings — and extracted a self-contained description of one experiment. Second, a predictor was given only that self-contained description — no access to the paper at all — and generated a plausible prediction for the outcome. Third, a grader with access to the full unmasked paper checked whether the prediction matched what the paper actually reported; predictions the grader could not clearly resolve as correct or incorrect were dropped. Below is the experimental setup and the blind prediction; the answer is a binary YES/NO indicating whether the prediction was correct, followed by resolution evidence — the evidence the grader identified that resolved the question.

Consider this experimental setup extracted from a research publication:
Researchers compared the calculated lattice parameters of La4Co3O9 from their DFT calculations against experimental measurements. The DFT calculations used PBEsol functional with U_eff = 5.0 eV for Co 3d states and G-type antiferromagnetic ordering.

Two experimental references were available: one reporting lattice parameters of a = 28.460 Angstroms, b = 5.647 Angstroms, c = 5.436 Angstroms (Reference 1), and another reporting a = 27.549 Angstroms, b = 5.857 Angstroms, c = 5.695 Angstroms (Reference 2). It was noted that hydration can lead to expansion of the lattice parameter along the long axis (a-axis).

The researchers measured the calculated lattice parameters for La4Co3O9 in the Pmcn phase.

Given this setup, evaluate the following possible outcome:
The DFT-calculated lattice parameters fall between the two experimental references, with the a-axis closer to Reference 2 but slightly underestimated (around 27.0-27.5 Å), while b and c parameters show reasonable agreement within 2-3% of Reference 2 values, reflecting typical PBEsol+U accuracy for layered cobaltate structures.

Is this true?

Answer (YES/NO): NO